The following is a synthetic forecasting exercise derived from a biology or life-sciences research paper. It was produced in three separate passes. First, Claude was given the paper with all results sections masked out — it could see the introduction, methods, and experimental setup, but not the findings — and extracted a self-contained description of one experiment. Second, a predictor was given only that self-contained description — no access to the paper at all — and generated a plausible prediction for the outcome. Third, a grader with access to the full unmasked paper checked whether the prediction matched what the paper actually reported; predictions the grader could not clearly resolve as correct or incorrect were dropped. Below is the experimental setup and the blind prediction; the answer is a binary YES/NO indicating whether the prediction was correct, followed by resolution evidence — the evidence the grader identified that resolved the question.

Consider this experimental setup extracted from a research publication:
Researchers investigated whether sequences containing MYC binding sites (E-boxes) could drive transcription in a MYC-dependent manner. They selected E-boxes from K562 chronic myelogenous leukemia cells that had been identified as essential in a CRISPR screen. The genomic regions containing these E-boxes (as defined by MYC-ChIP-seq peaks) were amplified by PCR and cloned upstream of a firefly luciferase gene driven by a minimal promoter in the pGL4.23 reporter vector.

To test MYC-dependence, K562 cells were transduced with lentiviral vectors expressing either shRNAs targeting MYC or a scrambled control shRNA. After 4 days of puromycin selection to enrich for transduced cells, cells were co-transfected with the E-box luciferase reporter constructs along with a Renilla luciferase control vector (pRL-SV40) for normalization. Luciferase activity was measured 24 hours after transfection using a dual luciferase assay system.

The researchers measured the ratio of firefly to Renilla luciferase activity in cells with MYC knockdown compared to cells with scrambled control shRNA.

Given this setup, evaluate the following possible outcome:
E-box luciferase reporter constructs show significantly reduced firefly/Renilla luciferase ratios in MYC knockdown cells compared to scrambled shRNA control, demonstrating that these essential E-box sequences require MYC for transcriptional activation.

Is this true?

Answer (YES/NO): YES